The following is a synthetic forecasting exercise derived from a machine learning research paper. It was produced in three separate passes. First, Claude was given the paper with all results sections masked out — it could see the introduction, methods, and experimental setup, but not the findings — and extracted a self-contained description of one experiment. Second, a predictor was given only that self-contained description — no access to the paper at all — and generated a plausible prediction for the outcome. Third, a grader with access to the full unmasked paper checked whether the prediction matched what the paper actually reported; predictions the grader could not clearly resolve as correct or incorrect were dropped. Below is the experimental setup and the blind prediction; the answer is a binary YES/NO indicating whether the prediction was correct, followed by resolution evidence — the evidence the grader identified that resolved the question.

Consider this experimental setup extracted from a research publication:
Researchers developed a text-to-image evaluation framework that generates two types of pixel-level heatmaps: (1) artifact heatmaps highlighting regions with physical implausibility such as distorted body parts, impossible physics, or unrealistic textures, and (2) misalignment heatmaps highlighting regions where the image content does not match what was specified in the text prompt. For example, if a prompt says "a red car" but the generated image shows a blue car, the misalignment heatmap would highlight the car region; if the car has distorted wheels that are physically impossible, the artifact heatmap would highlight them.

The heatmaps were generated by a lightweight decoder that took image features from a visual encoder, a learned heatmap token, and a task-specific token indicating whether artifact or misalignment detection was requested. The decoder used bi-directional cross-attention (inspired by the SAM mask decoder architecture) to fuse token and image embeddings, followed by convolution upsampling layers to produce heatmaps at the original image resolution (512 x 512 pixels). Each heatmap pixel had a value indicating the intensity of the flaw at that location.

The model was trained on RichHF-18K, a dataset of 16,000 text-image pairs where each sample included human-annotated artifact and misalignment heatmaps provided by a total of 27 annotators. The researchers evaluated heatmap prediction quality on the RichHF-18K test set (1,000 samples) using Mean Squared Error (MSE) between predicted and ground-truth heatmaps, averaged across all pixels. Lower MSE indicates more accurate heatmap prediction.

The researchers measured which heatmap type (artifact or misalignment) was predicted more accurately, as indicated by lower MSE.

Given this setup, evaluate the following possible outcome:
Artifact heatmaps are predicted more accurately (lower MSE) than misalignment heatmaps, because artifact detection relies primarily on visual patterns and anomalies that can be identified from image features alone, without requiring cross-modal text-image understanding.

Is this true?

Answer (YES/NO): NO